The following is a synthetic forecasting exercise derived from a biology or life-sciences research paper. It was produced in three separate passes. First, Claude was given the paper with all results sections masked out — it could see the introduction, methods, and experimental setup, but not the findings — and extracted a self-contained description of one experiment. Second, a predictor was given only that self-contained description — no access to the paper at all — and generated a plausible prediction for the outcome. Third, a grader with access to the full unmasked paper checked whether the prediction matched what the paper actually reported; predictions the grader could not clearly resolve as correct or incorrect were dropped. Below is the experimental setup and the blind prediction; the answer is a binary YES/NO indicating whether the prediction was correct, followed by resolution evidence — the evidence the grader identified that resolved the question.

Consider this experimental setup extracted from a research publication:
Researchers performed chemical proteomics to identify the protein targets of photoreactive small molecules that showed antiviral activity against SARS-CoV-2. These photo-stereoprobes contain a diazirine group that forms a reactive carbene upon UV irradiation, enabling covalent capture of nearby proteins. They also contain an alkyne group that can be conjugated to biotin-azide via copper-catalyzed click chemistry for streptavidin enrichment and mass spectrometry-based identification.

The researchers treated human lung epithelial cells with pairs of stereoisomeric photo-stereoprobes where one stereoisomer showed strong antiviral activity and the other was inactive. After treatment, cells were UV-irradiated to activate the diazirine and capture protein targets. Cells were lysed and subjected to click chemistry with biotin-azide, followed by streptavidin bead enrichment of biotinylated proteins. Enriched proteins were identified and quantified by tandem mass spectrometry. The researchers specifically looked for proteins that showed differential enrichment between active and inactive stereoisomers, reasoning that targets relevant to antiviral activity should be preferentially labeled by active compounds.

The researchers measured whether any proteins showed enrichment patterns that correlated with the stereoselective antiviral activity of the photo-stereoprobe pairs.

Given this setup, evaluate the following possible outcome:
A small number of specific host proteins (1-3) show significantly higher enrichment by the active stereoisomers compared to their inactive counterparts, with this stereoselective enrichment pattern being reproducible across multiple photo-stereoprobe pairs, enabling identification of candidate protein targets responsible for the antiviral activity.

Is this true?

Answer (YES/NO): YES